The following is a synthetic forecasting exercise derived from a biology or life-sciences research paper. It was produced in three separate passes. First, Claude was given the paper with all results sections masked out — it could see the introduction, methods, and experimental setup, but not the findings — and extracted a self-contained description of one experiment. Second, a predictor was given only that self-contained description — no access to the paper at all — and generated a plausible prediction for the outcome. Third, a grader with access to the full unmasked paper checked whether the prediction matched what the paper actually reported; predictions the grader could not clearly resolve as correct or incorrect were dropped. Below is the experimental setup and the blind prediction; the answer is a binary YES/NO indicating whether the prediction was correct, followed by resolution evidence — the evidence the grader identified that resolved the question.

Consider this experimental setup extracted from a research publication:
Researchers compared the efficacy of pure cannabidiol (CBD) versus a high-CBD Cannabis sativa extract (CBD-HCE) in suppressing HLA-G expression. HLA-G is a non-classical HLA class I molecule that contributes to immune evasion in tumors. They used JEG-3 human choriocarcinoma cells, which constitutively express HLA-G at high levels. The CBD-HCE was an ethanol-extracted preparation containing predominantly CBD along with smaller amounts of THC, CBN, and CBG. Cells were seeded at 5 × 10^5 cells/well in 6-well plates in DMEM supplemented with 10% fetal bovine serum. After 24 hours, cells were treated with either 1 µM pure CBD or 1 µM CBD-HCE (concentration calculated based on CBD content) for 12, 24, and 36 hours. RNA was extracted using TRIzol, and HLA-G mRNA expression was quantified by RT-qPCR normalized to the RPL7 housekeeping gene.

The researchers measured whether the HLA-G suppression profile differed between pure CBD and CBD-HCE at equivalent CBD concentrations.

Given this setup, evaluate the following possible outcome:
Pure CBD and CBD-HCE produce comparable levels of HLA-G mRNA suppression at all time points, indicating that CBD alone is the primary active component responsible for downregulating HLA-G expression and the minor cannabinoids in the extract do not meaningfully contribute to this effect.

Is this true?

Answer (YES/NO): YES